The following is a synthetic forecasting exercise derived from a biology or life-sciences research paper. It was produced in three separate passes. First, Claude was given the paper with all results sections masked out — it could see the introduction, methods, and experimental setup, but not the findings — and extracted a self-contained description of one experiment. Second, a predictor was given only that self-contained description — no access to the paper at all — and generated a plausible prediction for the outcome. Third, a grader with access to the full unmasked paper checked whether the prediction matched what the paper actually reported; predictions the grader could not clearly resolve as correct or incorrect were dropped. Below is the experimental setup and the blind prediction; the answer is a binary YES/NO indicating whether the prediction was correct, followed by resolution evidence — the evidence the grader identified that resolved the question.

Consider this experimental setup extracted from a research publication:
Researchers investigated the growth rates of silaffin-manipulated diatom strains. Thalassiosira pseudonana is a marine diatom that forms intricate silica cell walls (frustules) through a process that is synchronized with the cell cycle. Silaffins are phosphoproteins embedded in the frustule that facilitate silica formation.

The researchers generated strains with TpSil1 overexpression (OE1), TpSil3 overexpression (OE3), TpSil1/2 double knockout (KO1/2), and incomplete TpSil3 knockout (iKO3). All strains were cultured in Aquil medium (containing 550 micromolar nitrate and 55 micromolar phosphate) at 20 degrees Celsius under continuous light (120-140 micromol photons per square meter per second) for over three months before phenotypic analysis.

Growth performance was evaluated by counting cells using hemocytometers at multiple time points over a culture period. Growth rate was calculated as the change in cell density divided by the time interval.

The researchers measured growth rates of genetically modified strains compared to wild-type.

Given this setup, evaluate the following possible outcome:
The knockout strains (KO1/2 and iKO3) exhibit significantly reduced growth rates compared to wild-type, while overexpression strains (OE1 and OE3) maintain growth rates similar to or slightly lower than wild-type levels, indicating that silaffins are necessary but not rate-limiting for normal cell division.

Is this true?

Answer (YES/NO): NO